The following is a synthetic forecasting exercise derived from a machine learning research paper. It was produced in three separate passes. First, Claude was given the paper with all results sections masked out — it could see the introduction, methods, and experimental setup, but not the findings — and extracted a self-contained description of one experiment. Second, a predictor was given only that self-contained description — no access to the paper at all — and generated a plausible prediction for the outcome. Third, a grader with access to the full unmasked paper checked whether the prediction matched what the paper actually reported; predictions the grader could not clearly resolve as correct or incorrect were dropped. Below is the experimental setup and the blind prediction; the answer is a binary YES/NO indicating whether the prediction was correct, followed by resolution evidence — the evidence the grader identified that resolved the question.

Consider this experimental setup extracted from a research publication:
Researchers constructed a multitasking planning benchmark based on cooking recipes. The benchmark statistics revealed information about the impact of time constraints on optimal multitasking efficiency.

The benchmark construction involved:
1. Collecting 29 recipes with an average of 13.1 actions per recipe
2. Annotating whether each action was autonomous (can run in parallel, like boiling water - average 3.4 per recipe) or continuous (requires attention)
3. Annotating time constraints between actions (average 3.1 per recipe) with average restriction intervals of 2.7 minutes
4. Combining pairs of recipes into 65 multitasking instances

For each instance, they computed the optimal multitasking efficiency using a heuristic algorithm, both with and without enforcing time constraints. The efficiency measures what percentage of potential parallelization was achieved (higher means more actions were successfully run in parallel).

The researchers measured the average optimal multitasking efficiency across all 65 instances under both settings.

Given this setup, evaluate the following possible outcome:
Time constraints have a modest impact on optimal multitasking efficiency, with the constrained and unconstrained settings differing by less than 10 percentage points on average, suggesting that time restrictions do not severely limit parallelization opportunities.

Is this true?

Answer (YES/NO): NO